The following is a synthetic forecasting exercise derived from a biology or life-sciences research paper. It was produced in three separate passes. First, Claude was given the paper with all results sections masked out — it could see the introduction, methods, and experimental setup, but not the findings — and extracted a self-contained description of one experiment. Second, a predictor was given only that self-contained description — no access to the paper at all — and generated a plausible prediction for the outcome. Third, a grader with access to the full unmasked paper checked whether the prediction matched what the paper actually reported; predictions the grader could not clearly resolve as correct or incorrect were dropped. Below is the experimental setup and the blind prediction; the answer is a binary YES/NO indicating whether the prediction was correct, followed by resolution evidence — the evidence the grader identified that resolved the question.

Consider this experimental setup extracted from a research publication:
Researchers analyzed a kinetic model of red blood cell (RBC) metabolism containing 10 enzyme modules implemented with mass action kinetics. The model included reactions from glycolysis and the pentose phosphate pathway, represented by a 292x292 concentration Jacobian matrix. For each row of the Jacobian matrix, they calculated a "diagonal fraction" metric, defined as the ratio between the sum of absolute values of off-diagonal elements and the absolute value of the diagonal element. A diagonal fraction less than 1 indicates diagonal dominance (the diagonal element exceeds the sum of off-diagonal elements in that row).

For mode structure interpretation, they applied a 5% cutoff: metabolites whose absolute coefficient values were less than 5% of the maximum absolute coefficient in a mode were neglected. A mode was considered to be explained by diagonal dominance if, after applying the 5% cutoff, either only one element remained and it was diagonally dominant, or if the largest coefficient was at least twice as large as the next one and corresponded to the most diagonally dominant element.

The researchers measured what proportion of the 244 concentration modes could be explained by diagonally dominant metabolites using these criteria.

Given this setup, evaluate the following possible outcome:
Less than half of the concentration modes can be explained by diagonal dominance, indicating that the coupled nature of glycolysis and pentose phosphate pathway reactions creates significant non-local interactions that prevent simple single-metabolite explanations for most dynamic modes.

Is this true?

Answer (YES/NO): YES